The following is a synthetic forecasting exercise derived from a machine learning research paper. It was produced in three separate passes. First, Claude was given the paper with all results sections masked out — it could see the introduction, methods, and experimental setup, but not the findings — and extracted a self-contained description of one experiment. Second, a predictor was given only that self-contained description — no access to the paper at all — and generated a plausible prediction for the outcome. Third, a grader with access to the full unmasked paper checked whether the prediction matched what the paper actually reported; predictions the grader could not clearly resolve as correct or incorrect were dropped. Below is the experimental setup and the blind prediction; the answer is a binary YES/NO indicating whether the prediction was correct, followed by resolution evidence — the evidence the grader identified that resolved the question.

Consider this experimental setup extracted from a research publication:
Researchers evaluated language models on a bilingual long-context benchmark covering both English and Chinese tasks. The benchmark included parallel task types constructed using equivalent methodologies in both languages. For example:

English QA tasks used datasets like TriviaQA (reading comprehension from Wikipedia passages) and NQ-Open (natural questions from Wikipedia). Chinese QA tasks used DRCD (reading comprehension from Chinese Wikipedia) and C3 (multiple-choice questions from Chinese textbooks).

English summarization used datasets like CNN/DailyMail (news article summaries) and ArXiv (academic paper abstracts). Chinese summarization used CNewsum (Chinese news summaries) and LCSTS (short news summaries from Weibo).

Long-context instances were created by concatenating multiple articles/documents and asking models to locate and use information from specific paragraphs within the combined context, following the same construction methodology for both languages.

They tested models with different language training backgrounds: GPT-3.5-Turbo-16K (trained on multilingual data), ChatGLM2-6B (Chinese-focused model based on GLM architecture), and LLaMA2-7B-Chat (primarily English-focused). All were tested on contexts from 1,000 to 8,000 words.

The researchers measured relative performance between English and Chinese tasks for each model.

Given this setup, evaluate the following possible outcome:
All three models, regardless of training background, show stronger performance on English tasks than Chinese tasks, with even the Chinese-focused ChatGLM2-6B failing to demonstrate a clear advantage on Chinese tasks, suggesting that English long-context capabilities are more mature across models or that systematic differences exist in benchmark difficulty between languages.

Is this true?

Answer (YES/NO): NO